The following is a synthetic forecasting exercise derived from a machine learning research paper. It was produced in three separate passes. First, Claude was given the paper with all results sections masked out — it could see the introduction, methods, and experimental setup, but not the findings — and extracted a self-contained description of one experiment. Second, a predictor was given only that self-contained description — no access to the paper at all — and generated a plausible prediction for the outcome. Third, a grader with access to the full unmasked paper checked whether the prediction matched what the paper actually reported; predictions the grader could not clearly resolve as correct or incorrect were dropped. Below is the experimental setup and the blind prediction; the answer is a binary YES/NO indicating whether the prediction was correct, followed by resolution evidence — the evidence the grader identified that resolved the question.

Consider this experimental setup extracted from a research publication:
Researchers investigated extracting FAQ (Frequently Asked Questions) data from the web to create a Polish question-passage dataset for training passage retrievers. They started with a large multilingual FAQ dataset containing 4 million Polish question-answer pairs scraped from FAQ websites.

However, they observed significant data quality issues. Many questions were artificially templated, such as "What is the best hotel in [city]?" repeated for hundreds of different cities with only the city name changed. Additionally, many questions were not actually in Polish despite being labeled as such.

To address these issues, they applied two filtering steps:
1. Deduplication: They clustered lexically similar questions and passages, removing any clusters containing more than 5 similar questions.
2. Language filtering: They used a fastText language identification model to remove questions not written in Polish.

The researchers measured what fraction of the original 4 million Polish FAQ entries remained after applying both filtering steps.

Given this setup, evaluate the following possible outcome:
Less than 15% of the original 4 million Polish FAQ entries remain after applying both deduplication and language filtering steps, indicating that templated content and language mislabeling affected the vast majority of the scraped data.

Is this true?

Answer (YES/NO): YES